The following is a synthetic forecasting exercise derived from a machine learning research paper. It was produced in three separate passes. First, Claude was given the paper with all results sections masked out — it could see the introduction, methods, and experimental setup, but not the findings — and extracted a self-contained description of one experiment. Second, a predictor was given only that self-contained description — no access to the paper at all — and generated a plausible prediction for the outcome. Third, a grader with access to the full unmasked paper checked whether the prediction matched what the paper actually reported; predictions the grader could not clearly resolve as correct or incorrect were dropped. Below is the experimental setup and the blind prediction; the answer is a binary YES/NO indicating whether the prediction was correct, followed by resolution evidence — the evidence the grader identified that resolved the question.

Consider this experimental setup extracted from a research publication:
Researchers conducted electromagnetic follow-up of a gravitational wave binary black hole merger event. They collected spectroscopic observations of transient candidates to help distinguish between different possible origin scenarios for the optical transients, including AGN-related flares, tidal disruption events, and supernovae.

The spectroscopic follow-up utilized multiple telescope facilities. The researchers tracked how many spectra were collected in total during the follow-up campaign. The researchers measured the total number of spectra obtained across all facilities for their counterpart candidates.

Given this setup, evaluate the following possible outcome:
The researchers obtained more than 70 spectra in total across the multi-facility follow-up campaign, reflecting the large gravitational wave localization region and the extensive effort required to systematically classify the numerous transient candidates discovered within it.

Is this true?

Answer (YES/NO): NO